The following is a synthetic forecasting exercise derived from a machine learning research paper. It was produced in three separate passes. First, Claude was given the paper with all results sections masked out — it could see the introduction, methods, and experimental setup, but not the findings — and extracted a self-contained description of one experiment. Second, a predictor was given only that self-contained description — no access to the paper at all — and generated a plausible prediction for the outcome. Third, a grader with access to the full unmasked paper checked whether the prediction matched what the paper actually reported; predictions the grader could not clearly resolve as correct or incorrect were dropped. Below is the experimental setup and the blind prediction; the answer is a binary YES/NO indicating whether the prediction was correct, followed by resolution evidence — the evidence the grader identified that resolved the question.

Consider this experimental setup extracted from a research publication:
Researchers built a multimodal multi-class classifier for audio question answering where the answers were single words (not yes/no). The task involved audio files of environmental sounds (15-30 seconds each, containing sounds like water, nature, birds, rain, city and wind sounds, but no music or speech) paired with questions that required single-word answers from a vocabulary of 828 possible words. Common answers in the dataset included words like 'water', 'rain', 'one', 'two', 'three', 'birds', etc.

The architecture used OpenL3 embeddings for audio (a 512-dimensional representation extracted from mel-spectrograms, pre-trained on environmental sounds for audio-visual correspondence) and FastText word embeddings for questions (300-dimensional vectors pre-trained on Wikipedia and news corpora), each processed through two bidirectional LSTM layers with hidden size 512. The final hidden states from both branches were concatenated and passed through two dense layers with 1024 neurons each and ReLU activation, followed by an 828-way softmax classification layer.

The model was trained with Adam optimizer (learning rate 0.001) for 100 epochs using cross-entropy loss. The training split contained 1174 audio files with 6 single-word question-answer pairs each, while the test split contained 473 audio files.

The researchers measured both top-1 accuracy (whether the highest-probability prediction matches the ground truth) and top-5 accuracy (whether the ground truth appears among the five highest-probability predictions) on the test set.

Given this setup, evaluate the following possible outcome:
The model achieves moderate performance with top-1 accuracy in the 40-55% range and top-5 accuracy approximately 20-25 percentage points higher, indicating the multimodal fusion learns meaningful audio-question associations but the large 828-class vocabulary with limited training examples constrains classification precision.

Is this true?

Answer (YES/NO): NO